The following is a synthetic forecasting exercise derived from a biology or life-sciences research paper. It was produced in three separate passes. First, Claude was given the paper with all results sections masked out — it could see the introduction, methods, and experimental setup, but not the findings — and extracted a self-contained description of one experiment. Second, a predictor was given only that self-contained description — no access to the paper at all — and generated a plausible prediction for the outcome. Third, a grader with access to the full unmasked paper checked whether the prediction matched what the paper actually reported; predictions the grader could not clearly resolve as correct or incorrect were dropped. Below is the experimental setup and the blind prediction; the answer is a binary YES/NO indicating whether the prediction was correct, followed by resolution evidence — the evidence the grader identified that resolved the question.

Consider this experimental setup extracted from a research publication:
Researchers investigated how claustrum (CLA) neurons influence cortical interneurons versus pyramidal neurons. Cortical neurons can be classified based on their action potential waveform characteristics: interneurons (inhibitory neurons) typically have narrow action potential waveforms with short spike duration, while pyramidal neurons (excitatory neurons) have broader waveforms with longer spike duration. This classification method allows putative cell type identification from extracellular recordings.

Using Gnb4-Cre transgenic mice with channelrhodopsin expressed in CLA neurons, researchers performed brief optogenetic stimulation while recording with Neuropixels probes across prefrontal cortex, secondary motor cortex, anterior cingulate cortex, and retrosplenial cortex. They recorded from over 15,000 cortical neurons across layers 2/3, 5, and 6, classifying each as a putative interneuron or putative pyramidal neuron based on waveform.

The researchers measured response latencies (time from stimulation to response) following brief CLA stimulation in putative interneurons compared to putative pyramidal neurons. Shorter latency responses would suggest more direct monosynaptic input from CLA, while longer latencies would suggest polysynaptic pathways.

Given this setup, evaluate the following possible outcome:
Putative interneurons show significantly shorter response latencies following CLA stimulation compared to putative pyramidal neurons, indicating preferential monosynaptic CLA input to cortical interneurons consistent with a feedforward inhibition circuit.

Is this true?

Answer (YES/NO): YES